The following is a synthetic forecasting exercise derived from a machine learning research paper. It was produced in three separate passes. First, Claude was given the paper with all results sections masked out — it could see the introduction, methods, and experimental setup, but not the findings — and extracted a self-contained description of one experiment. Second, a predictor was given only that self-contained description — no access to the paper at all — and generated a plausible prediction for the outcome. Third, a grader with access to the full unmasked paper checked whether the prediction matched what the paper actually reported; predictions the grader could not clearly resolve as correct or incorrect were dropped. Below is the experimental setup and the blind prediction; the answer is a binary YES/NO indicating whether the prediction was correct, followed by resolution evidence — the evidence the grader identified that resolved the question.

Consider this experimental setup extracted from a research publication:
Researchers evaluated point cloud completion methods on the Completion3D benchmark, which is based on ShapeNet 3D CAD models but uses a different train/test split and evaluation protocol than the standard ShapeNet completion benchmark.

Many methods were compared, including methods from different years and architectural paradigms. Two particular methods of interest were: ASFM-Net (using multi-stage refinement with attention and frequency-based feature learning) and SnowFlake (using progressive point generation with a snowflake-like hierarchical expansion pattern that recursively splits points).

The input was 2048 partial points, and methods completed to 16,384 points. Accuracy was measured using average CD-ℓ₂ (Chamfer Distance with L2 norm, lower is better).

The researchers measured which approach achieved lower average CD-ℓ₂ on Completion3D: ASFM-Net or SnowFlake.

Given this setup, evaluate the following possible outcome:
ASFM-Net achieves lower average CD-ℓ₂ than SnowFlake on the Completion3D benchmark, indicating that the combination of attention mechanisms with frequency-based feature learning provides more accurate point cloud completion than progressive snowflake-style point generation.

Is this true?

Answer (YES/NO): YES